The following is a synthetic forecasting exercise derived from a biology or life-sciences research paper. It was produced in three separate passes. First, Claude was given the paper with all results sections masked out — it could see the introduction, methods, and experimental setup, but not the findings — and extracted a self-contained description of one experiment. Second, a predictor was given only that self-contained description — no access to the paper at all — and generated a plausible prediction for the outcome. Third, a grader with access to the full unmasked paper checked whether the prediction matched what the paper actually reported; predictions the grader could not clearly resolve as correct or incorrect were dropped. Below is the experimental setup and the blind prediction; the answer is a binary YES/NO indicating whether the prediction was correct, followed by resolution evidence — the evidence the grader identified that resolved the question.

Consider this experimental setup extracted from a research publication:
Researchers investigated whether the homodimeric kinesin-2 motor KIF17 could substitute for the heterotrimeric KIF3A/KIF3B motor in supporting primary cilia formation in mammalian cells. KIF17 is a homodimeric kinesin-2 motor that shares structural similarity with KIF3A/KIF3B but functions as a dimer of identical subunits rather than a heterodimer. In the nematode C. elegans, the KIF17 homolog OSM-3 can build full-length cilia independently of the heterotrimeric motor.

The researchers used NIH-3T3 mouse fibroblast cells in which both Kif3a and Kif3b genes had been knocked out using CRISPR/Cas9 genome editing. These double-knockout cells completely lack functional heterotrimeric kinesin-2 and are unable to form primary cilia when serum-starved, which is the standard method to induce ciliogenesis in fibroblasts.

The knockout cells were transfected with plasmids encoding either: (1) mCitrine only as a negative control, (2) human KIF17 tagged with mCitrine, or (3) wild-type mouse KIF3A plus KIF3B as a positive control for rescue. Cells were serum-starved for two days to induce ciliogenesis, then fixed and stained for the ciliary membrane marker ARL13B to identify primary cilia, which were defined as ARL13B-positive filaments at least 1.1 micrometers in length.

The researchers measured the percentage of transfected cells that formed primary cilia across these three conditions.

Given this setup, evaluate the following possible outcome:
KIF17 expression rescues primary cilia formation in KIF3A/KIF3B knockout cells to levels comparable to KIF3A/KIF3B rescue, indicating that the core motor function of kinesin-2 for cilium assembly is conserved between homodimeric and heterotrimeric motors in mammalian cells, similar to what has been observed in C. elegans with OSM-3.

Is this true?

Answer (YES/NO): NO